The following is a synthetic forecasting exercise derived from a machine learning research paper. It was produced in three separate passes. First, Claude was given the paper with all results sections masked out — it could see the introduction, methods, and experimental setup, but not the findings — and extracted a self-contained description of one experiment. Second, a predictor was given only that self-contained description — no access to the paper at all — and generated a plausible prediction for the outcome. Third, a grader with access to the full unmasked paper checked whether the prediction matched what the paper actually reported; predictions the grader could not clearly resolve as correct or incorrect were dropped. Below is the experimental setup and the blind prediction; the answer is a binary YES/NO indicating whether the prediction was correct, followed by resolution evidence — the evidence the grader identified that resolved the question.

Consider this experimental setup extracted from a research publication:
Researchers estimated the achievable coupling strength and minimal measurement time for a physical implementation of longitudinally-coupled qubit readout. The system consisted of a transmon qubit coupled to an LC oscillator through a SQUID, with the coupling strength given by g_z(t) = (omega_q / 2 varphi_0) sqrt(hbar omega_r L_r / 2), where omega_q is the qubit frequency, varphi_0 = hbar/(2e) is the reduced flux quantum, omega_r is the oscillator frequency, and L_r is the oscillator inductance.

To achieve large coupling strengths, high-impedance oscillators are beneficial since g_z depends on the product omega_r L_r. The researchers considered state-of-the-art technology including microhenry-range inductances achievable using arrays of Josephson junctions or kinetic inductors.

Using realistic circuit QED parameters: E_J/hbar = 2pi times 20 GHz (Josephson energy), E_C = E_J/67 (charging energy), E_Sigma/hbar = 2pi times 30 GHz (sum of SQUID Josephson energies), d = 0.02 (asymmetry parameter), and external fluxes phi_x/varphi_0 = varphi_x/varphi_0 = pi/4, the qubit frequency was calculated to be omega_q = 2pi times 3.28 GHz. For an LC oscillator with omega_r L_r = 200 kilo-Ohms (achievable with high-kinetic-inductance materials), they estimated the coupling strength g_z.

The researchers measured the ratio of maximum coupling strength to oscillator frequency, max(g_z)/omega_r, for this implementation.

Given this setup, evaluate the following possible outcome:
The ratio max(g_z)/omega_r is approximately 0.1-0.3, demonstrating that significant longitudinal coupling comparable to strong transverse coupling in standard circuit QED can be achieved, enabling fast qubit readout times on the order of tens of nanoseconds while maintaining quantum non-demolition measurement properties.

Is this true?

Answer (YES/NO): NO